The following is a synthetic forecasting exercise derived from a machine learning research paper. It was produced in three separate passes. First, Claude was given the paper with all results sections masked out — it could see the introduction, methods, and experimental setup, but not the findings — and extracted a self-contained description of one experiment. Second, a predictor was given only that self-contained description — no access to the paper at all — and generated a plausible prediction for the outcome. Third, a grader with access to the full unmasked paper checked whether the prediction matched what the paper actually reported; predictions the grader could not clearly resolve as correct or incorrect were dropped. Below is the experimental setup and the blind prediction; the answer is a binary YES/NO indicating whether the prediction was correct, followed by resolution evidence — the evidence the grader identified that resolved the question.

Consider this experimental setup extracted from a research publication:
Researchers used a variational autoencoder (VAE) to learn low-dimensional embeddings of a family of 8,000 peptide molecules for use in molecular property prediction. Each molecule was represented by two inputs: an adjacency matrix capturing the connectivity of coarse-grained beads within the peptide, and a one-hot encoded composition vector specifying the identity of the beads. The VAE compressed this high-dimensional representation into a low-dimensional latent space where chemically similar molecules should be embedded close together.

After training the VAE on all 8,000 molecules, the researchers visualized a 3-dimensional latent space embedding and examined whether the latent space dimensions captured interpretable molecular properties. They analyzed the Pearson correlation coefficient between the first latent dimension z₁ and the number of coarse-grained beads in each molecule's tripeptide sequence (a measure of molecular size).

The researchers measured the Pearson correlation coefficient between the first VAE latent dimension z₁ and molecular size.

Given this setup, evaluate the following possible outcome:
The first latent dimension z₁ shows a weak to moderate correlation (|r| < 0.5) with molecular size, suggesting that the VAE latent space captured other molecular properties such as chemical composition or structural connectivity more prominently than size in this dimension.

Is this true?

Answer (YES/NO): NO